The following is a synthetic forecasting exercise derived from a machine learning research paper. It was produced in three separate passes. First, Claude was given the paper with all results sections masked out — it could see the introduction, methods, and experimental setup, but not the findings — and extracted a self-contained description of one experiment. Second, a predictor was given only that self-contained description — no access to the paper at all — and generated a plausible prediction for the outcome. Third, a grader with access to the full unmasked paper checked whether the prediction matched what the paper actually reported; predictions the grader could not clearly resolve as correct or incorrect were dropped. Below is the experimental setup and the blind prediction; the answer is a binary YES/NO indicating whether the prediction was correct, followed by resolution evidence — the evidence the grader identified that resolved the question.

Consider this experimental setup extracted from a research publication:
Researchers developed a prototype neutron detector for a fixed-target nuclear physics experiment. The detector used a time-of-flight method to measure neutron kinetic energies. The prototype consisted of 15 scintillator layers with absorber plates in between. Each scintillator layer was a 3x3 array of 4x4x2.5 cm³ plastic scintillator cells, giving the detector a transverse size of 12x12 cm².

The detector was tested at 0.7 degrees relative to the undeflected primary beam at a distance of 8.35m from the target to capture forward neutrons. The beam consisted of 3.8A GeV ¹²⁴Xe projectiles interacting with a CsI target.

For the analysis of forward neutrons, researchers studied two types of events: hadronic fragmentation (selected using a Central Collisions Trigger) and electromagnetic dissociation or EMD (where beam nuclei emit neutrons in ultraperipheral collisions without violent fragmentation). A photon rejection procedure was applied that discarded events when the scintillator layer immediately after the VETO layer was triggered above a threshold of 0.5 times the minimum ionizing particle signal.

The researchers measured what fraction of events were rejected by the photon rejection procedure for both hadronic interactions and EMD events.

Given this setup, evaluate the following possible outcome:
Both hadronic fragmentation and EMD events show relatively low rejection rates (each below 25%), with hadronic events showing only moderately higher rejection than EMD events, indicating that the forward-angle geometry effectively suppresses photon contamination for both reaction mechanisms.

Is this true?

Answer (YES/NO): NO